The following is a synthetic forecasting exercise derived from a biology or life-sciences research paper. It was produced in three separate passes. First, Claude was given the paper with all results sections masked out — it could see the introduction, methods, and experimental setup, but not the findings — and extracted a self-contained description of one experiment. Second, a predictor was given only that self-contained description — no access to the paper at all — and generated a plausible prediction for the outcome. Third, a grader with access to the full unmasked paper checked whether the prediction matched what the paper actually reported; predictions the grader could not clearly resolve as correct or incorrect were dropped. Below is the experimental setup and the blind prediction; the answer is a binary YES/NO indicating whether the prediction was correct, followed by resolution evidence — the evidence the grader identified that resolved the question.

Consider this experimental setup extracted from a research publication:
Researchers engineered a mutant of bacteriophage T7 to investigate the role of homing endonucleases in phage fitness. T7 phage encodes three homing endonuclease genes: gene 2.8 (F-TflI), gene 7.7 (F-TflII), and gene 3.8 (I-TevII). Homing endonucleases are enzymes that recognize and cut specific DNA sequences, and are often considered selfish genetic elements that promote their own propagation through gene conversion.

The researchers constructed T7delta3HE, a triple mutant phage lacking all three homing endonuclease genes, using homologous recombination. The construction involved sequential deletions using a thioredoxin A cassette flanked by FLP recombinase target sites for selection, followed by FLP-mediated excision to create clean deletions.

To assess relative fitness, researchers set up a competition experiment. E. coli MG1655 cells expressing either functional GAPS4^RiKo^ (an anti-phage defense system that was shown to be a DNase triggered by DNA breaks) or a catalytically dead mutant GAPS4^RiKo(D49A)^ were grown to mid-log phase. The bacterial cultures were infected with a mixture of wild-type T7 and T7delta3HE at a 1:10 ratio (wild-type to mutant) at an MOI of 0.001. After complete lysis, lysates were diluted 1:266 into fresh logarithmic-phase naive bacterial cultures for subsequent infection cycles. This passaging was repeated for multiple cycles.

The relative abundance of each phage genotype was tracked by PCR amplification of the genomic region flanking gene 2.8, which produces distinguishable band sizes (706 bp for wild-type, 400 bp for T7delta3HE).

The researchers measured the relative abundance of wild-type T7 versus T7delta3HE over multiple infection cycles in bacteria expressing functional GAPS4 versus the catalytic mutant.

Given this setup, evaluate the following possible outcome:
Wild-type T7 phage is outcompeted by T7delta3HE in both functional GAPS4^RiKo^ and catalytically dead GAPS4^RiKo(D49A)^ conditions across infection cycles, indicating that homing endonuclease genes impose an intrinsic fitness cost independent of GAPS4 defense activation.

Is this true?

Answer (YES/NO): NO